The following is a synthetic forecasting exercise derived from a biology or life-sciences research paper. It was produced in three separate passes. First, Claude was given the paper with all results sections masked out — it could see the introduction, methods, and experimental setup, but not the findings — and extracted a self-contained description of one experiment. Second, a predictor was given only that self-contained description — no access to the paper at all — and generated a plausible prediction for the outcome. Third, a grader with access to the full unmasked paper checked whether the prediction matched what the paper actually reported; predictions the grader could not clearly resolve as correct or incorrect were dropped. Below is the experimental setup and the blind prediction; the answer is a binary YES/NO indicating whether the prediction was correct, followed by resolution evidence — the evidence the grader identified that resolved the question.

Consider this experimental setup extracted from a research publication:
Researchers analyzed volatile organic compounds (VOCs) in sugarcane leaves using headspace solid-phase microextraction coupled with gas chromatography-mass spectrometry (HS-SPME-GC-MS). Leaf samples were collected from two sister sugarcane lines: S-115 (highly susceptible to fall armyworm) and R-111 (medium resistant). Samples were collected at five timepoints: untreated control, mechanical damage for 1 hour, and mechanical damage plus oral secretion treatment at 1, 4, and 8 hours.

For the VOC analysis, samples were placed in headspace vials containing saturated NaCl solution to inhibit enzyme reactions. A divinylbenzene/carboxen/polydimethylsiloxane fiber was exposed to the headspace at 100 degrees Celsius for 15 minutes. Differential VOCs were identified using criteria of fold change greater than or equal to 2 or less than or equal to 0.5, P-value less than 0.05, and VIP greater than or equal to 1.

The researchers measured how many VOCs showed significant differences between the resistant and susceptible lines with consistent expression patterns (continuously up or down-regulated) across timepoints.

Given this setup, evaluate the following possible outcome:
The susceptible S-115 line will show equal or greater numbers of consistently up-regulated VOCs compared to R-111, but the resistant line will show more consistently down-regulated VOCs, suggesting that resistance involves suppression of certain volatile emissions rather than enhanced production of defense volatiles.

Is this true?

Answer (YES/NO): NO